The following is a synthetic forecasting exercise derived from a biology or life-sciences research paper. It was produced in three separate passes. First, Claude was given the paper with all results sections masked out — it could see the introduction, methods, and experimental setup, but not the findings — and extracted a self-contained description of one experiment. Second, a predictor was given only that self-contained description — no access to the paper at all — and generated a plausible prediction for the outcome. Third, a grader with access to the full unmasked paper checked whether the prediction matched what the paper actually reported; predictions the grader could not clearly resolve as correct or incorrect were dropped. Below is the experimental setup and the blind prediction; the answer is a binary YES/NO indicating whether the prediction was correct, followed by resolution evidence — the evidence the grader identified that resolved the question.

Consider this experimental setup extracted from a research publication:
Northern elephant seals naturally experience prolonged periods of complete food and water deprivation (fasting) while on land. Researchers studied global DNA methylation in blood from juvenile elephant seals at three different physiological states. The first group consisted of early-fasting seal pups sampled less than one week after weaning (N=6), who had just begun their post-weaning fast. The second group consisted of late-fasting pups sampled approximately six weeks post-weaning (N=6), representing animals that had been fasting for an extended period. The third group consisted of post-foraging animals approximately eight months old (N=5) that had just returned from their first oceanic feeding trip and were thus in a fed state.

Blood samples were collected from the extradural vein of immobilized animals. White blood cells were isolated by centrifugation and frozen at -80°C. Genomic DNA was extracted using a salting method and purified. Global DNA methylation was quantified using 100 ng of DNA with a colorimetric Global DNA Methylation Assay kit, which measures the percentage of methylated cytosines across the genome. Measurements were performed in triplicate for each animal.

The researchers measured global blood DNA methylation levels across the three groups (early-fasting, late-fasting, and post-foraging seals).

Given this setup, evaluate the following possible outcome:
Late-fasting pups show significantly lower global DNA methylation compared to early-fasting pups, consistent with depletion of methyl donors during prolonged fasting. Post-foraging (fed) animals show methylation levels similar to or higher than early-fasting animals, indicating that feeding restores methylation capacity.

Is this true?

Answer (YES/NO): NO